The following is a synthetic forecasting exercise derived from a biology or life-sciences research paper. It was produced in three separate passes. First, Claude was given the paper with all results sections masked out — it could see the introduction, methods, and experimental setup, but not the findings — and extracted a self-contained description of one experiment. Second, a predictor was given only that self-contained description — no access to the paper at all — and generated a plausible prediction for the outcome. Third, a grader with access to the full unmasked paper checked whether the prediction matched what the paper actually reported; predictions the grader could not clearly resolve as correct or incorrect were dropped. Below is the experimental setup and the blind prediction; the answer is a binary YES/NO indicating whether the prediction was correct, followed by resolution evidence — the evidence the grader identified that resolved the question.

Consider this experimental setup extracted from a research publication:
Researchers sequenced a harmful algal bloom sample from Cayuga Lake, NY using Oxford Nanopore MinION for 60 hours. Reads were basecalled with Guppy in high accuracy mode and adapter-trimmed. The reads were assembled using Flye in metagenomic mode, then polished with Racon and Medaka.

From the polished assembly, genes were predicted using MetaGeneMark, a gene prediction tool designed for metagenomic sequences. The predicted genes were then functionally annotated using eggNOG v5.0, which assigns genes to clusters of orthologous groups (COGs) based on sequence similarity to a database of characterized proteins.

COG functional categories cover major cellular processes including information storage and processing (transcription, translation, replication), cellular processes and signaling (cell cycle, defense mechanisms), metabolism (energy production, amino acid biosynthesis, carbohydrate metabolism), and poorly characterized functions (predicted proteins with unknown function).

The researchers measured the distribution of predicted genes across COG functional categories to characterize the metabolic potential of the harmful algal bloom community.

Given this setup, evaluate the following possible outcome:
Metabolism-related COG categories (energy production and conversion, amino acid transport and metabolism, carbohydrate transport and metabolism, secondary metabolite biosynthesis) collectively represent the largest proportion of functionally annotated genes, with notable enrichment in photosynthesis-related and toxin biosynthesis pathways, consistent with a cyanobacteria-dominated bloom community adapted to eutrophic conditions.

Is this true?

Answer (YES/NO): NO